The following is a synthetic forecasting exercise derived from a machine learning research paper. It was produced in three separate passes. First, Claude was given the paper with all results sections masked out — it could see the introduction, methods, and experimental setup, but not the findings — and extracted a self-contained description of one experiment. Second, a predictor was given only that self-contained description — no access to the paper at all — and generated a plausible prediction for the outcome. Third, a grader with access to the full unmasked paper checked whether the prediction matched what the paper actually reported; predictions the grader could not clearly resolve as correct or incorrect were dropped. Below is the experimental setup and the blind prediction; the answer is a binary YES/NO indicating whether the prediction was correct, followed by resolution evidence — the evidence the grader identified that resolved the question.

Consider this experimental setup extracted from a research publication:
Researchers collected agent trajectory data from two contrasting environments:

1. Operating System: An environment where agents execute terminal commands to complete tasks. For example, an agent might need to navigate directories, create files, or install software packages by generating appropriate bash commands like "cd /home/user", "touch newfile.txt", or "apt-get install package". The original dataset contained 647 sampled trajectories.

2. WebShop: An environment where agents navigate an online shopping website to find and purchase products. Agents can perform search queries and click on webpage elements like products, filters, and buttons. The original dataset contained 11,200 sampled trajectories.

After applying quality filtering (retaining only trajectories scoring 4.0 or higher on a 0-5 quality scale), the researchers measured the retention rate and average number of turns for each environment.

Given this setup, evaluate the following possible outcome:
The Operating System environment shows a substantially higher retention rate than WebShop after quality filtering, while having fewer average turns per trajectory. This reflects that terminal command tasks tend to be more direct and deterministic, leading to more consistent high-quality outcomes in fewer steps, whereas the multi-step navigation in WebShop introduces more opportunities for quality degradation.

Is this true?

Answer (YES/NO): YES